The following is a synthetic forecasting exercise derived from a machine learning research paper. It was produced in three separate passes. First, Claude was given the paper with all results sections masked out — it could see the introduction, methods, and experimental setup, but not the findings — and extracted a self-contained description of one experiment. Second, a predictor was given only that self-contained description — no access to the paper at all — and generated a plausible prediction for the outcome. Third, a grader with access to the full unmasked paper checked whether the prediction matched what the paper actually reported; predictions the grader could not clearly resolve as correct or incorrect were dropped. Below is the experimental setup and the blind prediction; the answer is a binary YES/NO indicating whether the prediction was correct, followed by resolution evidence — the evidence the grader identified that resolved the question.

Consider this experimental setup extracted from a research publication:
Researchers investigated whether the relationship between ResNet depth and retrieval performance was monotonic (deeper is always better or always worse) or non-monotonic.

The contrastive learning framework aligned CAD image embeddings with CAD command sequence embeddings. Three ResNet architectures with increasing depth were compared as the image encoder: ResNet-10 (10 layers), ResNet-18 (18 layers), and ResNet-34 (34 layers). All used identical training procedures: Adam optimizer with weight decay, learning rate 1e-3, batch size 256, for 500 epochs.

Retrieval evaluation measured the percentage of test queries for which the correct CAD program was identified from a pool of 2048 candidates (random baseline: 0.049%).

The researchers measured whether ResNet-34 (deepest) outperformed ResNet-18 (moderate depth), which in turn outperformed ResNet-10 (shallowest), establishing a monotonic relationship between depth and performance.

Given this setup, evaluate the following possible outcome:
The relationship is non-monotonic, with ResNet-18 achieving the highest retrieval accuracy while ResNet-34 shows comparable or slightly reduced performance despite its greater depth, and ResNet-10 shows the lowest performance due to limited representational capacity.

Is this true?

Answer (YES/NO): YES